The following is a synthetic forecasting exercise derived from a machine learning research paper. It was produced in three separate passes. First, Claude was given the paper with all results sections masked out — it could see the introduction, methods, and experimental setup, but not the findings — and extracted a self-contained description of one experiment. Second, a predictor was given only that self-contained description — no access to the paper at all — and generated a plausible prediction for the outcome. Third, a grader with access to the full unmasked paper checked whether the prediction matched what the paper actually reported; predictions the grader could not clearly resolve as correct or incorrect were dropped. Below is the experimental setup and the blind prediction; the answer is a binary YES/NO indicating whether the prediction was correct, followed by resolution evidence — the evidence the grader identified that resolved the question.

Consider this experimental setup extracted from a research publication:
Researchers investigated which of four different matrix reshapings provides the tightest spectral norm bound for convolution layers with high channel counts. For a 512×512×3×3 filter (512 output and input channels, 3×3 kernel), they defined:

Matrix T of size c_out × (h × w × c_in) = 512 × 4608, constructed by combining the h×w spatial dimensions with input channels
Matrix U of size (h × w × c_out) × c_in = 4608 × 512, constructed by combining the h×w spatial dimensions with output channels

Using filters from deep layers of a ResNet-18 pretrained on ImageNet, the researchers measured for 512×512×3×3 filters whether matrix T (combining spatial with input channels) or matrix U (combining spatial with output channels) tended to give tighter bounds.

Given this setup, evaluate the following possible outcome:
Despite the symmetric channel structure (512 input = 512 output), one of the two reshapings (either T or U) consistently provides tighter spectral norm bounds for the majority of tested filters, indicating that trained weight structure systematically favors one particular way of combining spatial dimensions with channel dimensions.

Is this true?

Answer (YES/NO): YES